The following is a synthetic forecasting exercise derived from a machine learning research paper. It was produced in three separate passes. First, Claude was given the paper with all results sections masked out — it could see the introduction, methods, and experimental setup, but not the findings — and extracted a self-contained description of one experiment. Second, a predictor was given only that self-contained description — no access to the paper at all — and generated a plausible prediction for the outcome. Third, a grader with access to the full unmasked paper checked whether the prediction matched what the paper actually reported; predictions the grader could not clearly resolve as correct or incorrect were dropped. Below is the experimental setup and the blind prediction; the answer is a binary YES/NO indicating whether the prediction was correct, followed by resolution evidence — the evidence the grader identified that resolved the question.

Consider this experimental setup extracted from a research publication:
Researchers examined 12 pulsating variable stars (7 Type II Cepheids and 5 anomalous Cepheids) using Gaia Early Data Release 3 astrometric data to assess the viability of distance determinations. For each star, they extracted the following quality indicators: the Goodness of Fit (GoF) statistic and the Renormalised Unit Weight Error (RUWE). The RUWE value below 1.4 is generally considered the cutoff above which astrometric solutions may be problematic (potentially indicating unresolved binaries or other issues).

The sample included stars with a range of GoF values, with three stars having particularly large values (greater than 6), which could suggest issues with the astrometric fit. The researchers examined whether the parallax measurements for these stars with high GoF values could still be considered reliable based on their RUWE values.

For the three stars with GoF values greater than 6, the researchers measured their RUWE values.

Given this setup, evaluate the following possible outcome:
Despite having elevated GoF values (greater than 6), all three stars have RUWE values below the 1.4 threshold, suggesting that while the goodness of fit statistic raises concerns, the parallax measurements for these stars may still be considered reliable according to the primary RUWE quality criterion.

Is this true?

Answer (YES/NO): YES